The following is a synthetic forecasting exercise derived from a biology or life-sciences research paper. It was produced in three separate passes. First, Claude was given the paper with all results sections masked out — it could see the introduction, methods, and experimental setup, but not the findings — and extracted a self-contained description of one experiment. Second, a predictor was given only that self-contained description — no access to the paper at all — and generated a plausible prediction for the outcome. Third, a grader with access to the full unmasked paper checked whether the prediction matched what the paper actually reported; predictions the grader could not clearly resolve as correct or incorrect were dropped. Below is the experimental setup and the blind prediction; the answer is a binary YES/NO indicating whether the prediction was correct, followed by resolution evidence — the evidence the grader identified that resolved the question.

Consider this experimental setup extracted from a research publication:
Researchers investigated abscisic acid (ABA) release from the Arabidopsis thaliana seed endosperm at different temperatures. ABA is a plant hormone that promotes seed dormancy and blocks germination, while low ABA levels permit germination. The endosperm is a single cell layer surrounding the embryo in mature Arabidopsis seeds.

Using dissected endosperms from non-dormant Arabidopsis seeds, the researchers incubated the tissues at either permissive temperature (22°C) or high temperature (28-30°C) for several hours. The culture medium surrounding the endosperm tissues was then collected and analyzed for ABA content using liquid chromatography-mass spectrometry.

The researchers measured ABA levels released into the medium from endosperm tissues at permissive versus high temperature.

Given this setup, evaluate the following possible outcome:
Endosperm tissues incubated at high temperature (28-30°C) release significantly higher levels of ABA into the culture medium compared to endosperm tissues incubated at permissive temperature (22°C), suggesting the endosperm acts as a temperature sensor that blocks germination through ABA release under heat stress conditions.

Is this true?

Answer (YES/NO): YES